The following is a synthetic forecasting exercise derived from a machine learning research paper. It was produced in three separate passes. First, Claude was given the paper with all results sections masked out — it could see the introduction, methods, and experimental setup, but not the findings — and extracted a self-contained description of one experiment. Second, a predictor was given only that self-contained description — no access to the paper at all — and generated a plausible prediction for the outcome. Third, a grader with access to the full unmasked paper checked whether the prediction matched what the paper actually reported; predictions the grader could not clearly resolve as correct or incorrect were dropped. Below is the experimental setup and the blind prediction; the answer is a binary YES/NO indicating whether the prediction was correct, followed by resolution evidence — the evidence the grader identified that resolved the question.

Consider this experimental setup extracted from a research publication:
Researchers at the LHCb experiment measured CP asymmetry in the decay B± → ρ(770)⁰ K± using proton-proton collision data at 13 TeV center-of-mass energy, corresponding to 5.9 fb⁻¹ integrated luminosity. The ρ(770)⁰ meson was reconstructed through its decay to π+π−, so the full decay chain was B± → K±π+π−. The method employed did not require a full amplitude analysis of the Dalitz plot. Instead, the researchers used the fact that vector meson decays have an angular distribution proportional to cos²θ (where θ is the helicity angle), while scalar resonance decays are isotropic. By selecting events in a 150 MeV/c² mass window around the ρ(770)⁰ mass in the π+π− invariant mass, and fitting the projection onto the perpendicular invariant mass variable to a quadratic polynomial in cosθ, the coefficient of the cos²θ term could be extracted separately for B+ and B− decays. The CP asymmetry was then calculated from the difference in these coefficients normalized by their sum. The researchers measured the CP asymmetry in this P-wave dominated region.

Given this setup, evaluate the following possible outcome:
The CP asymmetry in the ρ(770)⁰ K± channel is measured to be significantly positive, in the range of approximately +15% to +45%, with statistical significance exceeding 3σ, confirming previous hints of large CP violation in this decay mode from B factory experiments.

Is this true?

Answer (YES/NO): NO